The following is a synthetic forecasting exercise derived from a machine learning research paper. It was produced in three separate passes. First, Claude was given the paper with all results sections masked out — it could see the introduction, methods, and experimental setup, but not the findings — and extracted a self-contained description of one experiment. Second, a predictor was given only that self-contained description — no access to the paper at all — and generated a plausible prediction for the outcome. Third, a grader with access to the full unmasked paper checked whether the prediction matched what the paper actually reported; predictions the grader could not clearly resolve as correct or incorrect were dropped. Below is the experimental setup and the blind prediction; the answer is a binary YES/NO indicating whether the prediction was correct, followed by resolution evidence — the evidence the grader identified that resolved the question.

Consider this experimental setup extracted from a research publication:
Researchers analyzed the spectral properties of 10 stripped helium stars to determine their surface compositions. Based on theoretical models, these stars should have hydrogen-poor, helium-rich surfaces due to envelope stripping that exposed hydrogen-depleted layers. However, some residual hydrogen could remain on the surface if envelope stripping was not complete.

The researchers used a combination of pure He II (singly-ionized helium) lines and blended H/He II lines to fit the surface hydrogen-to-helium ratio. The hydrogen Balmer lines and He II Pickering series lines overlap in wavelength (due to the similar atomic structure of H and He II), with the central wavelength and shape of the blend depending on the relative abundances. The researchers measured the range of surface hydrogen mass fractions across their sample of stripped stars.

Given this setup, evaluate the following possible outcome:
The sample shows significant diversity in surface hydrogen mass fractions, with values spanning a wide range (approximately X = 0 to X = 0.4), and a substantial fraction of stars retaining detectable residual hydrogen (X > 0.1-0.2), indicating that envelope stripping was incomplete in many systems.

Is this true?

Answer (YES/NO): YES